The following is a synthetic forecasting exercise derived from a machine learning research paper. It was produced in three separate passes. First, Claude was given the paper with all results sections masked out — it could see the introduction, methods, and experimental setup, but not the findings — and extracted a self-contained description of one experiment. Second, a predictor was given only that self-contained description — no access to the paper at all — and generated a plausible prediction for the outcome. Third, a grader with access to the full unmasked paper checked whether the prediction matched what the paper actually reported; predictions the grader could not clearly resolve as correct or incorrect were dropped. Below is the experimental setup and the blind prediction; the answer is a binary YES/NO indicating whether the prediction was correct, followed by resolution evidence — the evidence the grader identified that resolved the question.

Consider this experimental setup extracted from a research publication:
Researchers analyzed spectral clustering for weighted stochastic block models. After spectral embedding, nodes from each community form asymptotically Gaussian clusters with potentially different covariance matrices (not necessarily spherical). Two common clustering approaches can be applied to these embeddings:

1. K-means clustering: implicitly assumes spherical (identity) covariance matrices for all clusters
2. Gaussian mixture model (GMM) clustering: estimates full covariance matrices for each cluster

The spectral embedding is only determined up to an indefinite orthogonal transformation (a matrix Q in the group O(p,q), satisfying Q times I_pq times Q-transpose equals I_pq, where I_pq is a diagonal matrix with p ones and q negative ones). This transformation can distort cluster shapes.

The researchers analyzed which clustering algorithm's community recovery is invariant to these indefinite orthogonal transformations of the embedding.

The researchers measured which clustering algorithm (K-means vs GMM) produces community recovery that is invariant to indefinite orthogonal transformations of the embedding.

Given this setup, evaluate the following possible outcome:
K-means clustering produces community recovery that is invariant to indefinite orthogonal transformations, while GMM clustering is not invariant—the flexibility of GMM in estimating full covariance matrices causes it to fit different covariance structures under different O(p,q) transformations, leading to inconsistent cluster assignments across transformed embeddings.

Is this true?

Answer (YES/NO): NO